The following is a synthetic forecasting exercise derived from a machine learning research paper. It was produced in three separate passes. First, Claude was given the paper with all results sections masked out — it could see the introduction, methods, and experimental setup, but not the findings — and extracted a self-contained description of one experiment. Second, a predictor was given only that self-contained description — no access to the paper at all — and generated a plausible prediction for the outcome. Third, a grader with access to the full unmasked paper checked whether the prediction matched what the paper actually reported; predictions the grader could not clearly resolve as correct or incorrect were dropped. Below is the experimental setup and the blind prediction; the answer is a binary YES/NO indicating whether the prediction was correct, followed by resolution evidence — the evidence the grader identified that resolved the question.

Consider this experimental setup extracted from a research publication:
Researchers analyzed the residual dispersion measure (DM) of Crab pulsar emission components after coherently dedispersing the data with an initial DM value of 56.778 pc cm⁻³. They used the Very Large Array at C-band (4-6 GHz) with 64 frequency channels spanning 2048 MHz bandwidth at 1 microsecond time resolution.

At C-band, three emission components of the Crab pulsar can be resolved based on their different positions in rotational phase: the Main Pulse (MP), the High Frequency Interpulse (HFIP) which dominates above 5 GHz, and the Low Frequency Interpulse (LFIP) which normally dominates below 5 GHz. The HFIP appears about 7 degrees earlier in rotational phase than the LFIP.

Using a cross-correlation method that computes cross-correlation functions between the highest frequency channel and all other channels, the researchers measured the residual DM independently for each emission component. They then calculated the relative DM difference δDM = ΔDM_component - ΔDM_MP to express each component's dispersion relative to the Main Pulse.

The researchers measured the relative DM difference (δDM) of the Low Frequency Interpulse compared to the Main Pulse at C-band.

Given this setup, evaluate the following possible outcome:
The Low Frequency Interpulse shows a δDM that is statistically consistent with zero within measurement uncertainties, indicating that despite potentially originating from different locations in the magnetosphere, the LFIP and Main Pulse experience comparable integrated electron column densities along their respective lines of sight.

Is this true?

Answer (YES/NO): YES